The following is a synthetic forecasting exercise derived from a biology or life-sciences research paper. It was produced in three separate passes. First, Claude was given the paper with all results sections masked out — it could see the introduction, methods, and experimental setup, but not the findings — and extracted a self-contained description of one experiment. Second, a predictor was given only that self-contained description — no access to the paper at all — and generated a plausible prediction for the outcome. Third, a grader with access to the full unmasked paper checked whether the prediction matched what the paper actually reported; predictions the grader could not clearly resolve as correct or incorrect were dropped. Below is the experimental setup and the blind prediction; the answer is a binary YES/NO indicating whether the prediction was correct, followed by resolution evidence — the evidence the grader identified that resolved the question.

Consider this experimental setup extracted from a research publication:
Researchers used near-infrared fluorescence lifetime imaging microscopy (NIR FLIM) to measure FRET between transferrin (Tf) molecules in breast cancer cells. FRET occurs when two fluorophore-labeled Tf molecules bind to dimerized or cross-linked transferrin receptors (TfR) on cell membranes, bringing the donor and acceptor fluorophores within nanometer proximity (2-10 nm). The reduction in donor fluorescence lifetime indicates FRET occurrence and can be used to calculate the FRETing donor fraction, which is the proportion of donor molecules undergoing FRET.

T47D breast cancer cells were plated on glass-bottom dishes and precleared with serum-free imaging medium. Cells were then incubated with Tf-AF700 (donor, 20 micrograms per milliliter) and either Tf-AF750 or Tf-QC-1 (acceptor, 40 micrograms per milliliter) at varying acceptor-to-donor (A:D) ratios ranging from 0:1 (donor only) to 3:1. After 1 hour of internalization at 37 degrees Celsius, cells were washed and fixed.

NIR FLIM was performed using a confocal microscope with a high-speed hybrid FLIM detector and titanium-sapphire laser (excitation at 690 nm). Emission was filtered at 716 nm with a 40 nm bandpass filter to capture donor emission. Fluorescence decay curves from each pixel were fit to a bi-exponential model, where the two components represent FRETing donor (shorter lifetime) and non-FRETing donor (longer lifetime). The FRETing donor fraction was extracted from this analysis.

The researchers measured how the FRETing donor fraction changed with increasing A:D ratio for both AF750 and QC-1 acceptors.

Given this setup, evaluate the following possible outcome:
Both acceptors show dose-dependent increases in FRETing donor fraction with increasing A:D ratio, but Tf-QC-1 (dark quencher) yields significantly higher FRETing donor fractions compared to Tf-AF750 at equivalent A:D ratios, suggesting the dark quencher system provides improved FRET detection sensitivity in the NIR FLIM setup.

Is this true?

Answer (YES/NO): NO